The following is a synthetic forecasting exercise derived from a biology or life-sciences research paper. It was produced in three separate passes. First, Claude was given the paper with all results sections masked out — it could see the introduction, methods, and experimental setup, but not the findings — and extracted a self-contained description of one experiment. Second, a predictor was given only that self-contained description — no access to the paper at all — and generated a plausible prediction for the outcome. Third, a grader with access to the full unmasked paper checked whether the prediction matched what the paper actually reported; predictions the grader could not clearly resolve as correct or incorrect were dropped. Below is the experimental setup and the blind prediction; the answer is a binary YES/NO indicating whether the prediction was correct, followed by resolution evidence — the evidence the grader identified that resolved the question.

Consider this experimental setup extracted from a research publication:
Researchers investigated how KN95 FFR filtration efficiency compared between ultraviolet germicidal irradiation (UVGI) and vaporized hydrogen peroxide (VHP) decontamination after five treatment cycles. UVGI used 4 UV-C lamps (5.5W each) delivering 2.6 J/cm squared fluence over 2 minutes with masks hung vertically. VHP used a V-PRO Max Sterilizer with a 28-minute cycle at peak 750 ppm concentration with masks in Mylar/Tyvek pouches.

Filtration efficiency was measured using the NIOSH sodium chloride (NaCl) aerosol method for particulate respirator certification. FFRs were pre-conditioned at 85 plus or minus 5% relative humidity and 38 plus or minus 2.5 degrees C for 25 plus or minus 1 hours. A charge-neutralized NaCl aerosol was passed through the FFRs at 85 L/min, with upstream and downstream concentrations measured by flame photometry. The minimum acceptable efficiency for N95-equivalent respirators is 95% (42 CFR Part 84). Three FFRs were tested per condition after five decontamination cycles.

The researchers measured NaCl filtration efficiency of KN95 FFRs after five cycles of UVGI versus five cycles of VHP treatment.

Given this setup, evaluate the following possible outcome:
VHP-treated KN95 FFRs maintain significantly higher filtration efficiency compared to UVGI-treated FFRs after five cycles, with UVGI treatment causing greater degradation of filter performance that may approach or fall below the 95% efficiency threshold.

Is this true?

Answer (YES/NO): NO